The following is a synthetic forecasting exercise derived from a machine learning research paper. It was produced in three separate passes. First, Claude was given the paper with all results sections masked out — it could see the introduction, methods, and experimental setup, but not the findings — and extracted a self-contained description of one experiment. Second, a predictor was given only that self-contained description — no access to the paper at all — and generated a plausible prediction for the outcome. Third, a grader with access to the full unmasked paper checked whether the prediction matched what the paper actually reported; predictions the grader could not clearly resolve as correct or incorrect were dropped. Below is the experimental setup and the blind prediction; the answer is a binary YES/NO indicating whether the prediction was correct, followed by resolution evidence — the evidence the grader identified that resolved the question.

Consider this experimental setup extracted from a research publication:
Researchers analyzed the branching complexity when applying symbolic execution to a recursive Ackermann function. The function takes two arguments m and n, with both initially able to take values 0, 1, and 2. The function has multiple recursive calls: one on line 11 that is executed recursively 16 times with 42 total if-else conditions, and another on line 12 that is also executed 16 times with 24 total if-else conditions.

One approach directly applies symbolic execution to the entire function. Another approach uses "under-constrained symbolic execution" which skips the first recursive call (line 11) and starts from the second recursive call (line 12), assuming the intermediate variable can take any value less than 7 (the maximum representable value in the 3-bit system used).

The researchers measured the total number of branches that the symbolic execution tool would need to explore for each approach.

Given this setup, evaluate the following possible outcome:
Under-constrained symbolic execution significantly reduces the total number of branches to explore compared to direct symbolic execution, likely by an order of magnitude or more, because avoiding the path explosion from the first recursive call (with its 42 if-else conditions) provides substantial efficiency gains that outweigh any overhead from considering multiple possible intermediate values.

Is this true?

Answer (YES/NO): YES